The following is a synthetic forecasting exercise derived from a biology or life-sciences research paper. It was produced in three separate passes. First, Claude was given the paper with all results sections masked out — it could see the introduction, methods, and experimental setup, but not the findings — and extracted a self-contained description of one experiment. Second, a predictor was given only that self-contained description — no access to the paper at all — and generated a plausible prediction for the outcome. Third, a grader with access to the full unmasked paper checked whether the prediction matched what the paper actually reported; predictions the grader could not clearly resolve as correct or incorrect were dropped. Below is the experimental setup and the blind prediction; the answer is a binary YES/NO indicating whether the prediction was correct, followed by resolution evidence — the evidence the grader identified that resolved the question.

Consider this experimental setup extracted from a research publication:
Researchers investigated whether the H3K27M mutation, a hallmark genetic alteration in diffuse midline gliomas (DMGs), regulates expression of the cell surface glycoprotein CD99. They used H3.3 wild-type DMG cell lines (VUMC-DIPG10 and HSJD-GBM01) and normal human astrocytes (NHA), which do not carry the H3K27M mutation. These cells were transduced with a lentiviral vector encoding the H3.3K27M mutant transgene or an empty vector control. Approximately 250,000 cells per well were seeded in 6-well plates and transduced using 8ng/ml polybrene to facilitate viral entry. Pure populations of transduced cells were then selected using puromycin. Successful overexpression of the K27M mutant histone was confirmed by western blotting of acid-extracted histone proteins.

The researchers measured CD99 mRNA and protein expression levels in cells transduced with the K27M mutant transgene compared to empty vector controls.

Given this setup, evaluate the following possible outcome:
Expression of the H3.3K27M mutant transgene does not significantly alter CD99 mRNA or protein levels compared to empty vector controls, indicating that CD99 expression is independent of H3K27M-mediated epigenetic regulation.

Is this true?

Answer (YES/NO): NO